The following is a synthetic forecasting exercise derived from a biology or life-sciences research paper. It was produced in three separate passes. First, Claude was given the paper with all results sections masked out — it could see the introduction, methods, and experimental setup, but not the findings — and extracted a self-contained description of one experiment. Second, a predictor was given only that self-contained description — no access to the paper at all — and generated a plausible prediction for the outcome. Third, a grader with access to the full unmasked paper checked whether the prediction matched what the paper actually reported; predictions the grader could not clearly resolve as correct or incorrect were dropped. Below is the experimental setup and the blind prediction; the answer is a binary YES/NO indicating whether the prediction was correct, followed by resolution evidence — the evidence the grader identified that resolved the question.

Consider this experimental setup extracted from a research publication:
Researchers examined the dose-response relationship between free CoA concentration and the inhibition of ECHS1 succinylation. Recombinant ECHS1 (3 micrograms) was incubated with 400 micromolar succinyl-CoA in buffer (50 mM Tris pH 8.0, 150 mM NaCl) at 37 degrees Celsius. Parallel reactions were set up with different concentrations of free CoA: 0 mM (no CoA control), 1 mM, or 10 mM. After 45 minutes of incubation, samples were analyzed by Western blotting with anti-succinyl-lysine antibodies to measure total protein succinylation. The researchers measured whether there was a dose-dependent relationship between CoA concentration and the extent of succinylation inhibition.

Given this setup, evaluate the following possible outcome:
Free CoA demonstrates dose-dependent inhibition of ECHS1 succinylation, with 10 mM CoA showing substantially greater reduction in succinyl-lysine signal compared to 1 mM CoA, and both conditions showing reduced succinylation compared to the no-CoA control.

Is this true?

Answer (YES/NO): YES